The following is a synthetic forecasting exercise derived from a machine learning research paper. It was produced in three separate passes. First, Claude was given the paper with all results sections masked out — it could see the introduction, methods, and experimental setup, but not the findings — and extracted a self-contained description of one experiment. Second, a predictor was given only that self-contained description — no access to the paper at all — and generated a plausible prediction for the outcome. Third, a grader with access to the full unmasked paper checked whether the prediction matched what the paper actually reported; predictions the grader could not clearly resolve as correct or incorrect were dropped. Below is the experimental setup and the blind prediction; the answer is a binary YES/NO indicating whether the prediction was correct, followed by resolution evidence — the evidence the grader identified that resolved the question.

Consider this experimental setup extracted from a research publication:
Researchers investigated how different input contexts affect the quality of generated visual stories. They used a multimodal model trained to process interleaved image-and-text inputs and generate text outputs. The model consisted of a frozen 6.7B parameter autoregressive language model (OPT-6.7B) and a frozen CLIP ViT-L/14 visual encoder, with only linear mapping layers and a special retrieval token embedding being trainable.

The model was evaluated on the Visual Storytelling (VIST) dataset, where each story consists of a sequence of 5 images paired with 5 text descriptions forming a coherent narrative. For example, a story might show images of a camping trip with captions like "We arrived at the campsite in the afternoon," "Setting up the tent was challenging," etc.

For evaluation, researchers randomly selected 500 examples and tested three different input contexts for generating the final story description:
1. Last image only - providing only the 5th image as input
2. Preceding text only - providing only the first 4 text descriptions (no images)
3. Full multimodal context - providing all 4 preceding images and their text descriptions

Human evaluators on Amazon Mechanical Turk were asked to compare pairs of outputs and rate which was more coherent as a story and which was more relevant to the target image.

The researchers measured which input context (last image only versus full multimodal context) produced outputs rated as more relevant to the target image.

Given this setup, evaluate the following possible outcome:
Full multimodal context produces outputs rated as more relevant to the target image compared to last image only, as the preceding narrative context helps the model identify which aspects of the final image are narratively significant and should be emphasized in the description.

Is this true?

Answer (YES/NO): NO